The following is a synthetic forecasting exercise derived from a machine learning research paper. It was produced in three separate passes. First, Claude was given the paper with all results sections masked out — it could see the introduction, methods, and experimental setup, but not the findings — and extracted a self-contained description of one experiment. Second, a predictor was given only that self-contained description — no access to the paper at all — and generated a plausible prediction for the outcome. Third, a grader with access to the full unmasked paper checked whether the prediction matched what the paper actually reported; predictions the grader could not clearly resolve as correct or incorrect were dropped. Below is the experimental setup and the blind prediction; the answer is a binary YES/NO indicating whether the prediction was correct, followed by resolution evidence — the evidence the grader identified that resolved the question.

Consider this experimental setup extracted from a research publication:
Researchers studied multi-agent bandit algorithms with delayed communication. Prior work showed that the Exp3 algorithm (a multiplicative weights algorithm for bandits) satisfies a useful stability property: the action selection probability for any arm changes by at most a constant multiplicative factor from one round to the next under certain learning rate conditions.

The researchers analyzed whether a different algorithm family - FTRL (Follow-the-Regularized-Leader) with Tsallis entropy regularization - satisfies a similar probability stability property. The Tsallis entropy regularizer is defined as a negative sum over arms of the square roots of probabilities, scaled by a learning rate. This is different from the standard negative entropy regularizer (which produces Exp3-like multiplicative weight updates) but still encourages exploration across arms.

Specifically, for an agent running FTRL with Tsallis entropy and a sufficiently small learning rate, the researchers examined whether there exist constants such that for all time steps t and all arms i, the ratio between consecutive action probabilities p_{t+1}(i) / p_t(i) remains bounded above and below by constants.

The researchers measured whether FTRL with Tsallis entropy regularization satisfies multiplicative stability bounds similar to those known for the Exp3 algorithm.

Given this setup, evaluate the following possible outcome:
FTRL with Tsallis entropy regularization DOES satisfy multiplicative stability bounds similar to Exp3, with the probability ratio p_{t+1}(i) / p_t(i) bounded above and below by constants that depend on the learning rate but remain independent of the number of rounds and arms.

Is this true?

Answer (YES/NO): YES